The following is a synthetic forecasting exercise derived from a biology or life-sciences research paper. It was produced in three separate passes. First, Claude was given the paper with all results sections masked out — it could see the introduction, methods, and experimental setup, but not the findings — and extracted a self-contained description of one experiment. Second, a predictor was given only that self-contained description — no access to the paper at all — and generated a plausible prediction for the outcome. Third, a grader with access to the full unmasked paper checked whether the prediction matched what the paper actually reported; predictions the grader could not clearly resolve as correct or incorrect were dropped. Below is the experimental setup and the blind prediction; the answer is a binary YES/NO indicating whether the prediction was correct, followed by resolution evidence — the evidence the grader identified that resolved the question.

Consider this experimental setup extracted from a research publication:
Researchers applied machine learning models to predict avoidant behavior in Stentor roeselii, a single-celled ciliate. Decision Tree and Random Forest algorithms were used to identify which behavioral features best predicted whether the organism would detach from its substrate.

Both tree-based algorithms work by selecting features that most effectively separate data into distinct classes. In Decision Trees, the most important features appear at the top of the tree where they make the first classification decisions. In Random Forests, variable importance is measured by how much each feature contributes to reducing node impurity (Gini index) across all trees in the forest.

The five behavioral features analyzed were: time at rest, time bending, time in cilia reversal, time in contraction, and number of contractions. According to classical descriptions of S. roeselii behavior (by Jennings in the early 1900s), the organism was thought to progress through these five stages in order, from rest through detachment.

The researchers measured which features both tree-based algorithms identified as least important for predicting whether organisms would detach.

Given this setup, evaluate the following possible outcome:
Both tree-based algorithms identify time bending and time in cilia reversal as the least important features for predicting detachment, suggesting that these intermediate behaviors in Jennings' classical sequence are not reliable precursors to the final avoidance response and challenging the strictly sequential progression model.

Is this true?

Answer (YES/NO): NO